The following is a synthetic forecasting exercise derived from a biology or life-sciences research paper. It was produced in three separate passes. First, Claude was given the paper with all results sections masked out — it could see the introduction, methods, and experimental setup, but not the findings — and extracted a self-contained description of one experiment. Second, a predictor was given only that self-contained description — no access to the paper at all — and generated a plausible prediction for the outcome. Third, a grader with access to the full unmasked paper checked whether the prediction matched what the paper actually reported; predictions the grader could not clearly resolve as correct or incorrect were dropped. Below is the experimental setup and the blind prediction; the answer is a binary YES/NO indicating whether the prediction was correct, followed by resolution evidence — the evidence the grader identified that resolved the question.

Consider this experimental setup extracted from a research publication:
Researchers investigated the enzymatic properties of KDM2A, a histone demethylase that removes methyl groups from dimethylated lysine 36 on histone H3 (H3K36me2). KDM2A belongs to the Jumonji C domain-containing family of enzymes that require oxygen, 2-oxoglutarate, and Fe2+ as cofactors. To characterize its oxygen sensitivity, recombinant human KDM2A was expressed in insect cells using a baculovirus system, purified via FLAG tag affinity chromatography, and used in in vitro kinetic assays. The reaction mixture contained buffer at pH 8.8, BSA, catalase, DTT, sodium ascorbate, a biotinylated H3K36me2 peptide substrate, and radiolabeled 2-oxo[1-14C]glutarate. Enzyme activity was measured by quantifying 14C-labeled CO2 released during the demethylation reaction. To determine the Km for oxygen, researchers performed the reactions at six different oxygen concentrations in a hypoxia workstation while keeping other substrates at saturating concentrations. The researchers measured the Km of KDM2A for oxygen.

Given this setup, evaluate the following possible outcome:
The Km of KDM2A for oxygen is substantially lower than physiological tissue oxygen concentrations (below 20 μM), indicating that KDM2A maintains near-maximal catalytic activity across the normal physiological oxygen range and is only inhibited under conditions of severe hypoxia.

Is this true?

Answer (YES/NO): NO